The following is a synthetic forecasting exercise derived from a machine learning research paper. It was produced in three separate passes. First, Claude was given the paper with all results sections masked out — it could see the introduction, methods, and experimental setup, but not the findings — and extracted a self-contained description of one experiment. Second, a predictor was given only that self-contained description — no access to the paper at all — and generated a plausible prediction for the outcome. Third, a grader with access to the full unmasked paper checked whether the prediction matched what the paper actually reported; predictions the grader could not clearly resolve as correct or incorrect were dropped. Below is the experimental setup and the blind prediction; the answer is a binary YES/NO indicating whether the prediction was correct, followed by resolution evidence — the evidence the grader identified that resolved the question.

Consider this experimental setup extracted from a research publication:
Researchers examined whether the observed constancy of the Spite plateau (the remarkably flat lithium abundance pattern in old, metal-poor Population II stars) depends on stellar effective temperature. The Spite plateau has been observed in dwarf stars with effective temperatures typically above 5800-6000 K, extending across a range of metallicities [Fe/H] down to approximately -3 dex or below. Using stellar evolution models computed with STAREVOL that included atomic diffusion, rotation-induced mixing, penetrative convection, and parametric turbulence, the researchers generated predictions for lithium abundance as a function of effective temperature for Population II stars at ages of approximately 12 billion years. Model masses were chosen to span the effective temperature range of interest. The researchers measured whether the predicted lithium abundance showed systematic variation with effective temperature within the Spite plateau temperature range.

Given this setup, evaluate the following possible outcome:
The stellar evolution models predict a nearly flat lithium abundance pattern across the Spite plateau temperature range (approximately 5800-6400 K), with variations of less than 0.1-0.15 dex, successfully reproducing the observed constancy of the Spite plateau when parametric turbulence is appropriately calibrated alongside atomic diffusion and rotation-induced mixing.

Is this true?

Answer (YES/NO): YES